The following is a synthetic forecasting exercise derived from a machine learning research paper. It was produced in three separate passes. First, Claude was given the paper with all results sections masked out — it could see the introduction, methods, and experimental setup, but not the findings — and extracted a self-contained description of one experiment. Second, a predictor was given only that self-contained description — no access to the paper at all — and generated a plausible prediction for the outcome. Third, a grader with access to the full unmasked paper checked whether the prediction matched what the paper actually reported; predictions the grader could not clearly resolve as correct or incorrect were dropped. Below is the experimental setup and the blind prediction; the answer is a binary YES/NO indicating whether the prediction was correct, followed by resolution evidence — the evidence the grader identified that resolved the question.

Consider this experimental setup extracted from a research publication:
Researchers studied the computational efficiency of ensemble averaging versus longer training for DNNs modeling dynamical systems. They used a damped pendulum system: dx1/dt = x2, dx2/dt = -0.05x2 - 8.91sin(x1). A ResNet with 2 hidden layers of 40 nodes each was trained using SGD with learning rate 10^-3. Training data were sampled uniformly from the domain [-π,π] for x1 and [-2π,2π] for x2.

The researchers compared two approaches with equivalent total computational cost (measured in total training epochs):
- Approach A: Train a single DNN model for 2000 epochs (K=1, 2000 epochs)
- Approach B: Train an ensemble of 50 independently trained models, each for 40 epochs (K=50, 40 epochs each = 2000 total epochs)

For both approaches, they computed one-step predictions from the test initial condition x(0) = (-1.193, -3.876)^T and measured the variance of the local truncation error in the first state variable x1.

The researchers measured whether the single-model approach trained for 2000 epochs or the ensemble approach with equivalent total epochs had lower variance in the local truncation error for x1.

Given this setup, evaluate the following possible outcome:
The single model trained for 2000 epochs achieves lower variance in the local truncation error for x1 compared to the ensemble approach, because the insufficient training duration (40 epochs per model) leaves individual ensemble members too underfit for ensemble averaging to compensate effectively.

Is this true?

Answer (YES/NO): NO